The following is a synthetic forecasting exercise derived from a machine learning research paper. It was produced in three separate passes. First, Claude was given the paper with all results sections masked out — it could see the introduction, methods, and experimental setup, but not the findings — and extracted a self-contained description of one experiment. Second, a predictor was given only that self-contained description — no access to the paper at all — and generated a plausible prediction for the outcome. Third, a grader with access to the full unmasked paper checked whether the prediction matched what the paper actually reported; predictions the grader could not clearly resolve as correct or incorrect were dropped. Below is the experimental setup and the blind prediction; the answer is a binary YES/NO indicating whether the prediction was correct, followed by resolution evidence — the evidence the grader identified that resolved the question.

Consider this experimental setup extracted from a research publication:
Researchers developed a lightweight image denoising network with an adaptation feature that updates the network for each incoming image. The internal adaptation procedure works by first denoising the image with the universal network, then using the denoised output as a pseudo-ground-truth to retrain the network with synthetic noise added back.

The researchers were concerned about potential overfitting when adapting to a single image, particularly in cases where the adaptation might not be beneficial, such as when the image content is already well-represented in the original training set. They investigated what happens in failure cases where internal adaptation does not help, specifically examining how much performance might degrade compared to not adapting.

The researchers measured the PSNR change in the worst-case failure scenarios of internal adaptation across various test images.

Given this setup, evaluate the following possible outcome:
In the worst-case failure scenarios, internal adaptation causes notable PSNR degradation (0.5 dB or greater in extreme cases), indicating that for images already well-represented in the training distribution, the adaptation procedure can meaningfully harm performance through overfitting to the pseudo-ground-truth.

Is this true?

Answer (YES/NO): NO